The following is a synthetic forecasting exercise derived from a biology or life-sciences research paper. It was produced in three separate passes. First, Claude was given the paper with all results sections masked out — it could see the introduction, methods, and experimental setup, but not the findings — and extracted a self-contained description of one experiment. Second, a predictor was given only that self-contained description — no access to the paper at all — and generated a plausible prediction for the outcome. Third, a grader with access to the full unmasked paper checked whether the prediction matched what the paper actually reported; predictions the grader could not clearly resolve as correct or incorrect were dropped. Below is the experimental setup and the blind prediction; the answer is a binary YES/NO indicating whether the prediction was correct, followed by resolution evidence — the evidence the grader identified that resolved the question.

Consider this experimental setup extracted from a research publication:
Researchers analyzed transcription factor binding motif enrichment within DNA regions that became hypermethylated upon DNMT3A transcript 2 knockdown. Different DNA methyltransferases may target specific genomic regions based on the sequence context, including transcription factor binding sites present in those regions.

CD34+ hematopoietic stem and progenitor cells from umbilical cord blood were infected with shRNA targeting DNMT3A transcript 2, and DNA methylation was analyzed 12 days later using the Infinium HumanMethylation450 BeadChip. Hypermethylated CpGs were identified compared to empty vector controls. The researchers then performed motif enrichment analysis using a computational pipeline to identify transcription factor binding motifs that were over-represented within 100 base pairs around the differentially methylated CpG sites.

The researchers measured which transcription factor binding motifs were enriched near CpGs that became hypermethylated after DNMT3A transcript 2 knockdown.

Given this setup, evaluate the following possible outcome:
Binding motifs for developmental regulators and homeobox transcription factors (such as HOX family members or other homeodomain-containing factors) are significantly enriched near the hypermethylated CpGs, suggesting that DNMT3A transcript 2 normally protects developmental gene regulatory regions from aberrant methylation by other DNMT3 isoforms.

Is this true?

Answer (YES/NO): NO